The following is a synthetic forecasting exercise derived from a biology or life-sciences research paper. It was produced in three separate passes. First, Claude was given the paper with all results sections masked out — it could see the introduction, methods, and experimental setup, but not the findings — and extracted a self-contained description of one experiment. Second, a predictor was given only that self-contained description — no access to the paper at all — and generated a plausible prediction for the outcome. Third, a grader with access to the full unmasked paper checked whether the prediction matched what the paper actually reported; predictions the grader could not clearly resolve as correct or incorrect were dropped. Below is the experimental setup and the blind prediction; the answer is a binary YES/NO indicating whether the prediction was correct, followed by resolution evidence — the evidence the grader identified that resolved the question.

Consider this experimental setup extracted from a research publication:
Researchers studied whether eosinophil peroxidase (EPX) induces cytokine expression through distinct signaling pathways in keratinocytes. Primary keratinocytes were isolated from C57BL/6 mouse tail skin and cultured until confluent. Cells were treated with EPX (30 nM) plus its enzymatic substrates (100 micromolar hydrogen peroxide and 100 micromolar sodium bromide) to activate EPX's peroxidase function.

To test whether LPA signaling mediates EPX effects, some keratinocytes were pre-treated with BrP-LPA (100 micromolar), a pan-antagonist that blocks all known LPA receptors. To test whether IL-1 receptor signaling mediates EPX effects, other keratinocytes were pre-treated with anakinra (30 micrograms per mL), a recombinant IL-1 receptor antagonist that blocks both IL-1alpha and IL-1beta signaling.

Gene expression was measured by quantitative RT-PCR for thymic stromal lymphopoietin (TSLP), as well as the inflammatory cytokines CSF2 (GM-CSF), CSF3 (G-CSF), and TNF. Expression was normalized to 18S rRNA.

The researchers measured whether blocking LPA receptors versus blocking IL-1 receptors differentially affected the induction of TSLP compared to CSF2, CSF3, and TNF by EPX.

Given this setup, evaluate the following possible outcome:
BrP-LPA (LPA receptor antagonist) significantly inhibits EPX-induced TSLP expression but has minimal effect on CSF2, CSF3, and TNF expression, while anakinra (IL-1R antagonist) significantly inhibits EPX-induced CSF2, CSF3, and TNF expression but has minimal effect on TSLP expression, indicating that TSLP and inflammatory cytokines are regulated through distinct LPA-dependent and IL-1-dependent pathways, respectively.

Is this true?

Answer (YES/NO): YES